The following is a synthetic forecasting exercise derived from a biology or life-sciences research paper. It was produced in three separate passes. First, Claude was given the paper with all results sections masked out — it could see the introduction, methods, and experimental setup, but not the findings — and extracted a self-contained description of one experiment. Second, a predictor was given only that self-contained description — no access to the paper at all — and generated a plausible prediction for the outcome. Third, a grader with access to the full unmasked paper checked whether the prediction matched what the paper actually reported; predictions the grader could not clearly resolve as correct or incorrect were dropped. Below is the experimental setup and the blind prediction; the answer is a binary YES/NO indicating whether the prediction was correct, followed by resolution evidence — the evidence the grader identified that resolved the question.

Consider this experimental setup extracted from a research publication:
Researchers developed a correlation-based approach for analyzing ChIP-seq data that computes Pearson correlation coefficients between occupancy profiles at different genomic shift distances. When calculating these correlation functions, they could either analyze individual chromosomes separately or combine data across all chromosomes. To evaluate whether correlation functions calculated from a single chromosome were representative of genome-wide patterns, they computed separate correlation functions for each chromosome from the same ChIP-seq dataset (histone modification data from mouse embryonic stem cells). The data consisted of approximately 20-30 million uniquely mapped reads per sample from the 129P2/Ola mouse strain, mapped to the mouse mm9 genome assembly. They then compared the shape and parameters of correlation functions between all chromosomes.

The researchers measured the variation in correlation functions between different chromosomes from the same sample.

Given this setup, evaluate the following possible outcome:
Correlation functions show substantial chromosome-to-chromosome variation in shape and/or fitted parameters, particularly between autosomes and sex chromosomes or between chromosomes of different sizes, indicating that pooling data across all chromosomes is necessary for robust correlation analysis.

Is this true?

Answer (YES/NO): NO